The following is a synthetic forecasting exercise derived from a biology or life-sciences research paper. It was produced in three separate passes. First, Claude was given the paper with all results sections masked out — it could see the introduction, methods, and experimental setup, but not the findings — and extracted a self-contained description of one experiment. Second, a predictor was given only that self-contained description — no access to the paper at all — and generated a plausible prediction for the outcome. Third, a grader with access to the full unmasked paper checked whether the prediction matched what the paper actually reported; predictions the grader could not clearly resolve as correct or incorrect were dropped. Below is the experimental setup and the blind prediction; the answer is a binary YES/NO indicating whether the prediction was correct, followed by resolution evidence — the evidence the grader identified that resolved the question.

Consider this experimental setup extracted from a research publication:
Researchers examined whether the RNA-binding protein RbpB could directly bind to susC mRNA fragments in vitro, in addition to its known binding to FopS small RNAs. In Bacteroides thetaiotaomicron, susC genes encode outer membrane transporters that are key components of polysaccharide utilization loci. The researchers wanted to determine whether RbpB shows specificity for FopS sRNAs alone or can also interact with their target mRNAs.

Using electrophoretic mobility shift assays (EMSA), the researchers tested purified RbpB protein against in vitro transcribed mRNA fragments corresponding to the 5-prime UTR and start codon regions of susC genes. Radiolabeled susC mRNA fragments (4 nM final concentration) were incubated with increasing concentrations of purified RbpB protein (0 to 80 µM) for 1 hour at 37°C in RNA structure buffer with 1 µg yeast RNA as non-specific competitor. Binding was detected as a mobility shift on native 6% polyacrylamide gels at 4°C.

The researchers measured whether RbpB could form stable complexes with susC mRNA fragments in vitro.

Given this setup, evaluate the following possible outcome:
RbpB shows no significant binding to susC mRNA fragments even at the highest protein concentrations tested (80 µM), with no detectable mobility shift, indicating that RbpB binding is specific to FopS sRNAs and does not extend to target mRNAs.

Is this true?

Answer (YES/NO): NO